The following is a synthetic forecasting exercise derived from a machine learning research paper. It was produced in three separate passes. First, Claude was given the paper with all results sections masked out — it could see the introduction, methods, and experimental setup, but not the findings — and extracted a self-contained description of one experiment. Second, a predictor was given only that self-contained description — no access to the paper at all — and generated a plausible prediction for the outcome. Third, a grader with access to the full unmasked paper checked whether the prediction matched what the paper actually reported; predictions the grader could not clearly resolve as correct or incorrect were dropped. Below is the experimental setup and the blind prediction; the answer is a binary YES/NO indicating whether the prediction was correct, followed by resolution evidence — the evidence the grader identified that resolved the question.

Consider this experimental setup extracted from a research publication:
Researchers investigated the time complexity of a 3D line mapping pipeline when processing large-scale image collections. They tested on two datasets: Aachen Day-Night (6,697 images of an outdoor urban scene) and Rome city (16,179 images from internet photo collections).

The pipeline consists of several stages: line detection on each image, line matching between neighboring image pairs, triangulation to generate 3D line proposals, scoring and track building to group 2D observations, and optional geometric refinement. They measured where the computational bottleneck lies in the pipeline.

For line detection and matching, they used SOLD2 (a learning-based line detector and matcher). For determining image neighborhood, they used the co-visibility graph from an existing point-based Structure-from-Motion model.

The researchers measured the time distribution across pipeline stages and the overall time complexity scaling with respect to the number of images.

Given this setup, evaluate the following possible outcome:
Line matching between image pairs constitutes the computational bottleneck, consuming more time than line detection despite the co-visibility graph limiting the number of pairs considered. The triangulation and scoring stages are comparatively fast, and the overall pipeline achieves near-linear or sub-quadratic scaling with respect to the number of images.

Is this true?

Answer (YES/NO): NO